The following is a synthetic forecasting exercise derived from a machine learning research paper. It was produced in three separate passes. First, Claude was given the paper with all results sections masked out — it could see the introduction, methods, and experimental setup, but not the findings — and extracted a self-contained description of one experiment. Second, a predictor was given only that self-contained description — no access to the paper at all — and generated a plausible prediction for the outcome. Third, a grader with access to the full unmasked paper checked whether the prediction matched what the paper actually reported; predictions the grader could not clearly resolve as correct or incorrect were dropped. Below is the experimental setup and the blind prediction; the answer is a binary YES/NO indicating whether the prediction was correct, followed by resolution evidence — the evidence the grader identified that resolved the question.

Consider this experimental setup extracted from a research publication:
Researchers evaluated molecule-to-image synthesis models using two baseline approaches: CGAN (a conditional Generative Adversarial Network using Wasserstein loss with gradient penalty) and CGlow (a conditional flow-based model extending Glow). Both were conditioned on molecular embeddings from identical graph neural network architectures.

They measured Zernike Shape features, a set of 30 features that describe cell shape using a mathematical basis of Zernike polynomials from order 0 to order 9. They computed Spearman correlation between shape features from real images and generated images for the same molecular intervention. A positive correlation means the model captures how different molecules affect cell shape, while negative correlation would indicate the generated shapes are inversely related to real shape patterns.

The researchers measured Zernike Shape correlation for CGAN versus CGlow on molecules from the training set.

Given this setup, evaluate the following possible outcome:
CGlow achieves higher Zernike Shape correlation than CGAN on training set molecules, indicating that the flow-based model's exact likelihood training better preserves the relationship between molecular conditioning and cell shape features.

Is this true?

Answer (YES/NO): YES